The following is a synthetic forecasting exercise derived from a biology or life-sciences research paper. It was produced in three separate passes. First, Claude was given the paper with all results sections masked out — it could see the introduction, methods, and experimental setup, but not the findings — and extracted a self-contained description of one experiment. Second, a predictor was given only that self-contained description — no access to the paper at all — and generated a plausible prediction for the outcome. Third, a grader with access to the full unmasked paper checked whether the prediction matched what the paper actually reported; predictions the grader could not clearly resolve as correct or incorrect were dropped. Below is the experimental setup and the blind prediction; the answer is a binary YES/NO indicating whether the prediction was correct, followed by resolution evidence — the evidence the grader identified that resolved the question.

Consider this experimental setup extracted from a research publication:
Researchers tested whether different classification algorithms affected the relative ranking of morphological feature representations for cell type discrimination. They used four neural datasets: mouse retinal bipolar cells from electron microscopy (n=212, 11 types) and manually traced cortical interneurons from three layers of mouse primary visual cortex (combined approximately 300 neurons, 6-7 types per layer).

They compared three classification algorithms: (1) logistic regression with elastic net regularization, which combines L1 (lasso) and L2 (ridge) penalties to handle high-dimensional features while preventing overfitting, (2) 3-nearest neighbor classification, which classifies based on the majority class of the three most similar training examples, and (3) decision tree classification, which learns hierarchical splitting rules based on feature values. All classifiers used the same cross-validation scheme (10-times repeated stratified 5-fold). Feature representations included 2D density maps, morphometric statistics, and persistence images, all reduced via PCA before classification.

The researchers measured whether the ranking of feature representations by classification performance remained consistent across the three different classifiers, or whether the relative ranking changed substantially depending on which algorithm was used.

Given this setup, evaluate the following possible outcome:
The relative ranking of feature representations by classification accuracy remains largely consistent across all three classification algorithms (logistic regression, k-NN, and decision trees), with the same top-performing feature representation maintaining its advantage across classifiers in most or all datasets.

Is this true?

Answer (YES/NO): YES